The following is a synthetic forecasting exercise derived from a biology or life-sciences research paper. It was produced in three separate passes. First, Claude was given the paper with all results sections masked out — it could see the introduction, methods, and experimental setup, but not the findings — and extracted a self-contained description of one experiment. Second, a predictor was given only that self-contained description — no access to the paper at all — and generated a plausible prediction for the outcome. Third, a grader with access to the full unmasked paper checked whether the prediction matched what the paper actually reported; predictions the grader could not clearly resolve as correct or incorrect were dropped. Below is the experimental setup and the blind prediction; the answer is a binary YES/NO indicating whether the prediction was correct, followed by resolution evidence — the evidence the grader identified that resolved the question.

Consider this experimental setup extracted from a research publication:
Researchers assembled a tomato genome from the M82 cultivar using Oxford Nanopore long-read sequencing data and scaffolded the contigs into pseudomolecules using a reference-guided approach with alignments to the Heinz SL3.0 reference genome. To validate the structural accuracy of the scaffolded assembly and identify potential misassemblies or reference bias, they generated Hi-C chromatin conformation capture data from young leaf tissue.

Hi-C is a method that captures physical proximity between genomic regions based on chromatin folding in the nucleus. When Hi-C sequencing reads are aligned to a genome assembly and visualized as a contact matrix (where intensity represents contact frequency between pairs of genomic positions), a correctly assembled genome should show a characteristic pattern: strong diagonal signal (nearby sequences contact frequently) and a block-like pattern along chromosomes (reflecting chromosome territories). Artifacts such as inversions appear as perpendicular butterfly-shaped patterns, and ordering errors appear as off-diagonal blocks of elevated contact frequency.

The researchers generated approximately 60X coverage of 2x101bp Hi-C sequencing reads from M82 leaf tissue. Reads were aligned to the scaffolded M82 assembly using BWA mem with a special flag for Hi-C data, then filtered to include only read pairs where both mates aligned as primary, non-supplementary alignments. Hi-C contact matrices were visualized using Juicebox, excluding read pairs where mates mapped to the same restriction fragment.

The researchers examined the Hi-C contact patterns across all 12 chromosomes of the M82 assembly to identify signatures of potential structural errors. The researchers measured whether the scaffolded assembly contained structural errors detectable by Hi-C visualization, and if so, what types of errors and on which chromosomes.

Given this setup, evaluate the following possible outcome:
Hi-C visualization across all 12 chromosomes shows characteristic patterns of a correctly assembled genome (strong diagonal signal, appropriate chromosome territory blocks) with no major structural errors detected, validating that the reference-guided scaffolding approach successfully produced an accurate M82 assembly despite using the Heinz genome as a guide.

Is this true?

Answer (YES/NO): NO